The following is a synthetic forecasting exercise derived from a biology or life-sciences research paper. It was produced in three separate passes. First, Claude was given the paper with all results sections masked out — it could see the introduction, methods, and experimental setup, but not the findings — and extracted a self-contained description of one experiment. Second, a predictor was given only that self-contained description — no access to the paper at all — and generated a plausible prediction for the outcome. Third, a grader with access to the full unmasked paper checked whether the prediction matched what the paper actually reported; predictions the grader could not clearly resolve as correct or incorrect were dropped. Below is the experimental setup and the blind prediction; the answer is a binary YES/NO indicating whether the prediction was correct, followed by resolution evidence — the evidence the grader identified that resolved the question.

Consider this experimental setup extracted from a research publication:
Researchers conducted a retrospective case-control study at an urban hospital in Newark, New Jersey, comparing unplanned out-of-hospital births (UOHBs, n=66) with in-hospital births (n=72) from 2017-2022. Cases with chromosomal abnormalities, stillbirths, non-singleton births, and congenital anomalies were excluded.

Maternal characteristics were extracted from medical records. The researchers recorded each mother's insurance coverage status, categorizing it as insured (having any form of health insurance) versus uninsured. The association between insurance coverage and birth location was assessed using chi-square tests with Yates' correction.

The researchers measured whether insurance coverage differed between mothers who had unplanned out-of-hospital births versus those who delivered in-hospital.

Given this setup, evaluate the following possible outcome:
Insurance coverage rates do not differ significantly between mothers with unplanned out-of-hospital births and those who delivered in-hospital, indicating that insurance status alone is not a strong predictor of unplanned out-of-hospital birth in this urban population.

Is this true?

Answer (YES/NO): YES